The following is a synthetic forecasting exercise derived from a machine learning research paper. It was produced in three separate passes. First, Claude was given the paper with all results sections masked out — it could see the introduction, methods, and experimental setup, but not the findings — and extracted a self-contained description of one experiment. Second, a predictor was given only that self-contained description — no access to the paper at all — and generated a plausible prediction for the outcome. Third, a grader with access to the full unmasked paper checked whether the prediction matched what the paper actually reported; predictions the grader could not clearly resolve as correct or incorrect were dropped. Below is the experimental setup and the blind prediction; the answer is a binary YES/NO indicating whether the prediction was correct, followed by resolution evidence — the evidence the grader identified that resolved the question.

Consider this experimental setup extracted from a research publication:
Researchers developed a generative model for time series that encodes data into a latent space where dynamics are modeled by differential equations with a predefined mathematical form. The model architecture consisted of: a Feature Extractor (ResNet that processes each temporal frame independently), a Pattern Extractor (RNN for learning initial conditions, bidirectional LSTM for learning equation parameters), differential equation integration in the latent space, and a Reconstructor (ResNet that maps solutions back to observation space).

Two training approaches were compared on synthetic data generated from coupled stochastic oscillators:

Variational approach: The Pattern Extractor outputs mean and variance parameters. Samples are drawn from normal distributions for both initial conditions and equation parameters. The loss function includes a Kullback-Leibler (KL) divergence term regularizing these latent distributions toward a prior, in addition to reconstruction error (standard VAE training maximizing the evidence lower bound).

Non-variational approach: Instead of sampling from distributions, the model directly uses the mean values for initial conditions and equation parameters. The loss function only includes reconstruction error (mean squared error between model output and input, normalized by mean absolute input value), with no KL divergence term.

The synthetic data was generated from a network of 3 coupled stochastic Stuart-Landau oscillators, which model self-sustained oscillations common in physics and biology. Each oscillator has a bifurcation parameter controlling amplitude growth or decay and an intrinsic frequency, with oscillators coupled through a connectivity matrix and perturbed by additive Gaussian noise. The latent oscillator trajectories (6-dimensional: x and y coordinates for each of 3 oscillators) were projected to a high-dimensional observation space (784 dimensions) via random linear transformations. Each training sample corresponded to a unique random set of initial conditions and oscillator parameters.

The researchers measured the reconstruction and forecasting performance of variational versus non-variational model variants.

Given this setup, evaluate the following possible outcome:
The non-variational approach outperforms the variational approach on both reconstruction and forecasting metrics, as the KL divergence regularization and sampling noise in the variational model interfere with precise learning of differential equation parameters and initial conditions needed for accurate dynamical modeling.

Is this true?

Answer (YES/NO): YES